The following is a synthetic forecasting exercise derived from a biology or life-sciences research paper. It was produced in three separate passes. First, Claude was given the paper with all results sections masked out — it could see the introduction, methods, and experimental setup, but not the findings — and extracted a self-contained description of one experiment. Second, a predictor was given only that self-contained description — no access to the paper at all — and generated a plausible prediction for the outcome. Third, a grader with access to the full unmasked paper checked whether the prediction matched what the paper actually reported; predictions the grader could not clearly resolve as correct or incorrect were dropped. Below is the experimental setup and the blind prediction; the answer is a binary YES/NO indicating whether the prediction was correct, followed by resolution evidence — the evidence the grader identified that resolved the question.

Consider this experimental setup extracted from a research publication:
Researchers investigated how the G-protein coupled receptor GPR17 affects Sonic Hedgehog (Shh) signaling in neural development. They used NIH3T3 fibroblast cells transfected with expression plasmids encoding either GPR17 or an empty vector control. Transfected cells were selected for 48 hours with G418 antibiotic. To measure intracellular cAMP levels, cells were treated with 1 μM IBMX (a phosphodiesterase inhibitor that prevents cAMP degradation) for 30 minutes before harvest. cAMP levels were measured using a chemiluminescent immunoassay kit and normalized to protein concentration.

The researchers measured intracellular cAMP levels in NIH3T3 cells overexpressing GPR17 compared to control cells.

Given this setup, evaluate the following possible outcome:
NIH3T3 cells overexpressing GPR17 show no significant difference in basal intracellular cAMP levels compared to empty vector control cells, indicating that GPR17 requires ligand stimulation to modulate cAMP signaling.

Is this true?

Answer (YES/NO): NO